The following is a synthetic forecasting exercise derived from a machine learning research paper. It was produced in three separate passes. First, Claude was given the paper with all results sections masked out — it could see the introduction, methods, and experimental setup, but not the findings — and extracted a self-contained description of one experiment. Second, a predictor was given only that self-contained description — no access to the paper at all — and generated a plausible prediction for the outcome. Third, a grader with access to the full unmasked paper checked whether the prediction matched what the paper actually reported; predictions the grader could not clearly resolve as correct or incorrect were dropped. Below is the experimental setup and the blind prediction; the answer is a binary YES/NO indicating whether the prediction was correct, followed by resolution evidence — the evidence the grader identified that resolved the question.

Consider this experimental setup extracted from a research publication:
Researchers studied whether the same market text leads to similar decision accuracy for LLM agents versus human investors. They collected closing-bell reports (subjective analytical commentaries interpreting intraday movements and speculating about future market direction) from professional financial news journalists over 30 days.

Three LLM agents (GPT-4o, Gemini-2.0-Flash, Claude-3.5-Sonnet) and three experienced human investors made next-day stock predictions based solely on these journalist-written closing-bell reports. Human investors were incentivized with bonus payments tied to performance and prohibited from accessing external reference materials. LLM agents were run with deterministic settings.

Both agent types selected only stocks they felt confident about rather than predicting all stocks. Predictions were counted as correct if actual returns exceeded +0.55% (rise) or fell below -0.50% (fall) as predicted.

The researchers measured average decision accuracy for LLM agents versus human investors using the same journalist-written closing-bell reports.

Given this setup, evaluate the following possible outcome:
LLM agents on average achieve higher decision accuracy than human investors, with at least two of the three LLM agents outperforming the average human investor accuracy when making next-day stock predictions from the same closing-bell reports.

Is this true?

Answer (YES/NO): YES